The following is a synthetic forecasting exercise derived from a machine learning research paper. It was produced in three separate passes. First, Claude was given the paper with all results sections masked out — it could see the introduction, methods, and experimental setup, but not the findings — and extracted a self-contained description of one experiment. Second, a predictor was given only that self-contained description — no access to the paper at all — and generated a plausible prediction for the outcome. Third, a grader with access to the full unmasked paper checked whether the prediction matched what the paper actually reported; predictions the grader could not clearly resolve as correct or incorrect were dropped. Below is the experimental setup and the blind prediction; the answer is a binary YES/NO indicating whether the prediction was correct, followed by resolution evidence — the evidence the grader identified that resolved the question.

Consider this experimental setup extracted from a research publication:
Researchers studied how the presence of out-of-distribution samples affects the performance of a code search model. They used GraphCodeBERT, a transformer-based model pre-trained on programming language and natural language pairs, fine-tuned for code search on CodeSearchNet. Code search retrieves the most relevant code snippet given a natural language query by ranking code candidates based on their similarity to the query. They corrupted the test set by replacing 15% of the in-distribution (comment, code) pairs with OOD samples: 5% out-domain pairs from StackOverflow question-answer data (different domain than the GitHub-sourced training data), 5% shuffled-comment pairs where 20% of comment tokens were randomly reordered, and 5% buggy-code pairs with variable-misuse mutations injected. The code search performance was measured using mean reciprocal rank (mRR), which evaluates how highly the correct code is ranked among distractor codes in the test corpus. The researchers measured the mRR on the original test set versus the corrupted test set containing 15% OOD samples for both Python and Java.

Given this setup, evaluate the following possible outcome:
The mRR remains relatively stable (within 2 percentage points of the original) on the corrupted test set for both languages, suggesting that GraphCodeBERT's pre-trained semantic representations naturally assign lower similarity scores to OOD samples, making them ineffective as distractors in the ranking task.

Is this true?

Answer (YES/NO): NO